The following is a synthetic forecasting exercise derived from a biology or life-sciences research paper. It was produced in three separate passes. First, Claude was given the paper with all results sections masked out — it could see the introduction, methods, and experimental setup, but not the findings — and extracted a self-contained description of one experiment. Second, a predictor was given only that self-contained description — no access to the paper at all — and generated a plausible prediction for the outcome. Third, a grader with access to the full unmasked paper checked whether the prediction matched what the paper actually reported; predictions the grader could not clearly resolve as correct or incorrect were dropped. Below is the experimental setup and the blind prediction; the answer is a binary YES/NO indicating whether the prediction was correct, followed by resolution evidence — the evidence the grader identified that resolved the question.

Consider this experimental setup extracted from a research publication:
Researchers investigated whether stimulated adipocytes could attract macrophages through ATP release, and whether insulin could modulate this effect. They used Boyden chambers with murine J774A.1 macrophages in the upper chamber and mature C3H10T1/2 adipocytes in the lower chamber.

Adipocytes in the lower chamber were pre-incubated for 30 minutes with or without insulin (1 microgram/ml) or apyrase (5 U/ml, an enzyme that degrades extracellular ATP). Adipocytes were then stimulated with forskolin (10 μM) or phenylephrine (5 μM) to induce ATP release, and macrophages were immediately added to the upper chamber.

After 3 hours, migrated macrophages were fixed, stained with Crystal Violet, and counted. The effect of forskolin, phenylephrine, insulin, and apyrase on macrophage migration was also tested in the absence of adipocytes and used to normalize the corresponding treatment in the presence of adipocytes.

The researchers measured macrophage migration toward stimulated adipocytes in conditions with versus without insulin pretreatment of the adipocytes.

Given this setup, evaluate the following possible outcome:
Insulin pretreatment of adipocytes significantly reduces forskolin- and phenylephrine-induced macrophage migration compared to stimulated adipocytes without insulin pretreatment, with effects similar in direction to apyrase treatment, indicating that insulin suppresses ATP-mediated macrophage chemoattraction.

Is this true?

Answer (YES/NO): YES